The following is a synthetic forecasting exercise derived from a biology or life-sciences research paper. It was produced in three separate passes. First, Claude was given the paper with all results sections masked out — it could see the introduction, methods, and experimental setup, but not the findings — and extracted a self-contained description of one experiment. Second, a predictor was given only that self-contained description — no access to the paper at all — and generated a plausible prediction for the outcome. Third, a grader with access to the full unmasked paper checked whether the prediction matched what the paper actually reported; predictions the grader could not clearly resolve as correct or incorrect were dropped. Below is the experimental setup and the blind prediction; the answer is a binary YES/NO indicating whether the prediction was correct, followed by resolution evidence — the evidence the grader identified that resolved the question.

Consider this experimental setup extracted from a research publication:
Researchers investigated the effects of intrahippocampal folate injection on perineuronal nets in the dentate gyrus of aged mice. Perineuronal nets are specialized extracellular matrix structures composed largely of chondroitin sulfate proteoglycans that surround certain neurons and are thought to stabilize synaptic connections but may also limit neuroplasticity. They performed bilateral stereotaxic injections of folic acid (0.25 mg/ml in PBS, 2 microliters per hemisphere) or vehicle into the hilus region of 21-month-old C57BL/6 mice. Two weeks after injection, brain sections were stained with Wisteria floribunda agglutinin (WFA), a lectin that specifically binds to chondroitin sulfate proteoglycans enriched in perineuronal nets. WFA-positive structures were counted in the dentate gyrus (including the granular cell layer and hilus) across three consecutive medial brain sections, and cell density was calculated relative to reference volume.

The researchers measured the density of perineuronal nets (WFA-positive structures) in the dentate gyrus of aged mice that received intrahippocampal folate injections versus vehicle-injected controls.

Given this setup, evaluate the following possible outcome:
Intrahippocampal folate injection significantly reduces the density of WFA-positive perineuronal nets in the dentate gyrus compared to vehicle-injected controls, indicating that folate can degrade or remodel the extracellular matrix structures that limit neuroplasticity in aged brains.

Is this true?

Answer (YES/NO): YES